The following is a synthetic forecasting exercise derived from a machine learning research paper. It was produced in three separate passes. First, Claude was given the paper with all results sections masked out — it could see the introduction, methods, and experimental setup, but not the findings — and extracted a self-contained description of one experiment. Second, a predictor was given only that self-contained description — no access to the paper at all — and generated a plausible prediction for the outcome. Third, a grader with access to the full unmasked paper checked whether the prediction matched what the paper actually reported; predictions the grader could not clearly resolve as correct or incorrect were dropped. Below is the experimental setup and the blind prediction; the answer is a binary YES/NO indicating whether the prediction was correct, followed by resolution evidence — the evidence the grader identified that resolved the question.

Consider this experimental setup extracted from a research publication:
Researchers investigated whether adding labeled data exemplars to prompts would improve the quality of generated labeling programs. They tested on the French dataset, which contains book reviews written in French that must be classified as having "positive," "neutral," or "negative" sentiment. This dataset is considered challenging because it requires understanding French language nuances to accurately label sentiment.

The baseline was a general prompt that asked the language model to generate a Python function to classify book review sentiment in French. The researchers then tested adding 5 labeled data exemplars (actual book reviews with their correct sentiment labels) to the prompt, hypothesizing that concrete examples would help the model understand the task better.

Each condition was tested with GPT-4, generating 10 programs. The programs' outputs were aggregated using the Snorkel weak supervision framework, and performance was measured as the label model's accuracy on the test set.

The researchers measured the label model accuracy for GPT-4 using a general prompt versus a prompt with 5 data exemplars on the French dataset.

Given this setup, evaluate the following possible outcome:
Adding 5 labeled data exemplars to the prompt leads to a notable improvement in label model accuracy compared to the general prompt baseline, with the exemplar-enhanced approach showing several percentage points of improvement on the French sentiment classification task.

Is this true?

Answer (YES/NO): YES